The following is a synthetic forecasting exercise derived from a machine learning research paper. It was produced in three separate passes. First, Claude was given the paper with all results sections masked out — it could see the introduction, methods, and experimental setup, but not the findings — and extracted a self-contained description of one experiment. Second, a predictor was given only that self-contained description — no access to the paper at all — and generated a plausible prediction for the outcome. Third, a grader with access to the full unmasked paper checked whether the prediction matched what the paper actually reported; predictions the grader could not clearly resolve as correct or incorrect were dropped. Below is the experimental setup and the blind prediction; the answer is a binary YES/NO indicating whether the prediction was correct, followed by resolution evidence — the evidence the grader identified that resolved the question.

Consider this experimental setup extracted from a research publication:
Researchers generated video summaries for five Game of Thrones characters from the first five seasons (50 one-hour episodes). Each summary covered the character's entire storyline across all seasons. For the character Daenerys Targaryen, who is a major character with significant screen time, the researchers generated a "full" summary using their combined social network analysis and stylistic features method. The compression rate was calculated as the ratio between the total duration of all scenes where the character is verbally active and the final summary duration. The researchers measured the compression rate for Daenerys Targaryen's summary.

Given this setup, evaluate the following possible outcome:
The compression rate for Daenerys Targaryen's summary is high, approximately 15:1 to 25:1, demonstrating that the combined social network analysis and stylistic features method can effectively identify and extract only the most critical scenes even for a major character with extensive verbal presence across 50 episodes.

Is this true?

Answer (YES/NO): NO